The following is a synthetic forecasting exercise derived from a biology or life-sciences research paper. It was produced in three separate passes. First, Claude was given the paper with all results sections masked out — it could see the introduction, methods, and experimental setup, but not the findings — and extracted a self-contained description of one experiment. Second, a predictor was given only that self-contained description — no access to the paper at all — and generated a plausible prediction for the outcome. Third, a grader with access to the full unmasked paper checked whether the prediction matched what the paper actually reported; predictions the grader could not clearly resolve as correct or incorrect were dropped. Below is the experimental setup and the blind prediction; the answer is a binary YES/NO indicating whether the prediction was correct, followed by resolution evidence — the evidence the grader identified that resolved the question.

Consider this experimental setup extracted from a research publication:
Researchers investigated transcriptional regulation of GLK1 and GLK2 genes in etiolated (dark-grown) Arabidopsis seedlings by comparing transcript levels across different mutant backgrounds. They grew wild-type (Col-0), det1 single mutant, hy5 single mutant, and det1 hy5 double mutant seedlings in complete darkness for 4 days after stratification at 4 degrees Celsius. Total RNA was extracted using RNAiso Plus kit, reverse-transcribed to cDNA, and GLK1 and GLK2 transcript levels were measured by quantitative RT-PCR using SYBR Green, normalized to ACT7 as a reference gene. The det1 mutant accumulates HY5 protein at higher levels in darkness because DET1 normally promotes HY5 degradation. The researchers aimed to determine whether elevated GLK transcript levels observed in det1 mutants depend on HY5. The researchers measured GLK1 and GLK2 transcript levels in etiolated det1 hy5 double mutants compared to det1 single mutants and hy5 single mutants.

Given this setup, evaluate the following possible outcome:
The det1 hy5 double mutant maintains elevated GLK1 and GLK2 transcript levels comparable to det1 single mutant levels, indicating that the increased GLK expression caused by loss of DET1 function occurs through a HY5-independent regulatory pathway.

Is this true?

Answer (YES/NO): NO